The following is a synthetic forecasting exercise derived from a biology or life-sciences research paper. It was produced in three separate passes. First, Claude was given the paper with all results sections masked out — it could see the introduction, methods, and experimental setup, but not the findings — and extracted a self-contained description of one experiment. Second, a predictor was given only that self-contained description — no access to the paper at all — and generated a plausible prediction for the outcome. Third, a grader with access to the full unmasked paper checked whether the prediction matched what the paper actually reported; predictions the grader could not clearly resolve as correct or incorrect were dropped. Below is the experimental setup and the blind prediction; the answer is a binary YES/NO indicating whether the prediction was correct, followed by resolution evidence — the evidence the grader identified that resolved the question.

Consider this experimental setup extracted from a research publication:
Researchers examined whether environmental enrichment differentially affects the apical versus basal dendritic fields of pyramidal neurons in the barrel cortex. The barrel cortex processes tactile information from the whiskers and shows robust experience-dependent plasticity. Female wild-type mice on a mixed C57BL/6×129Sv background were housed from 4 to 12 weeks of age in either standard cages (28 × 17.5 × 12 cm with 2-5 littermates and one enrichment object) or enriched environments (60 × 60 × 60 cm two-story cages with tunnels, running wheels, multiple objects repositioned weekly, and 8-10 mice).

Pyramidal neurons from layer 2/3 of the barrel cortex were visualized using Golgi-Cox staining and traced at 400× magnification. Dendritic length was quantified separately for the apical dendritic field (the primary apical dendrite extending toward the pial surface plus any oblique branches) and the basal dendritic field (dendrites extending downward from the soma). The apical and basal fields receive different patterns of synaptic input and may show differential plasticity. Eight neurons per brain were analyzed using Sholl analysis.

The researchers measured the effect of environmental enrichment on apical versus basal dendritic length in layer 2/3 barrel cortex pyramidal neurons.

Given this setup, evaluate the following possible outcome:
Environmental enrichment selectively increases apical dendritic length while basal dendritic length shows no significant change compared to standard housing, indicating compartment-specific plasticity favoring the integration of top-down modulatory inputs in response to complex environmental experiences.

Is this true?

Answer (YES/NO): NO